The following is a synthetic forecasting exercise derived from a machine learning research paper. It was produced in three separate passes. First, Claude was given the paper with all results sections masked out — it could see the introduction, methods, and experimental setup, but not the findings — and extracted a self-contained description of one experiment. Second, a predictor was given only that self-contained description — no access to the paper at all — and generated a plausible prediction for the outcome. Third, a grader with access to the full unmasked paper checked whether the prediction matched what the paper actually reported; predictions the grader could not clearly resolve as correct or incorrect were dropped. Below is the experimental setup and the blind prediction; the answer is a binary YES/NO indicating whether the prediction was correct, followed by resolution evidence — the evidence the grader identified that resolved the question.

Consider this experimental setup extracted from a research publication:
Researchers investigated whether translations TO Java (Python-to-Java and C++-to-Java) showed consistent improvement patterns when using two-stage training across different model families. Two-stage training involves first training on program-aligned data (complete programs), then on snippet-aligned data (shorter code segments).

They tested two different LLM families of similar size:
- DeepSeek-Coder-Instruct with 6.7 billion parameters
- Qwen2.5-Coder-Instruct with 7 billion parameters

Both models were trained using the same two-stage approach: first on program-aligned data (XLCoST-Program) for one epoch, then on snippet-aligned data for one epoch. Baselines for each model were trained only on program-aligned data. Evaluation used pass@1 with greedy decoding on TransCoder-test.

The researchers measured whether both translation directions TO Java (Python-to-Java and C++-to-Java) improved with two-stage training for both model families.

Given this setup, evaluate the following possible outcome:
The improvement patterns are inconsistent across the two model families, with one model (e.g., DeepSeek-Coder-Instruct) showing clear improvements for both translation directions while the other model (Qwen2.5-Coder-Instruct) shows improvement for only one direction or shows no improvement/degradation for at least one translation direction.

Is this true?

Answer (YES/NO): NO